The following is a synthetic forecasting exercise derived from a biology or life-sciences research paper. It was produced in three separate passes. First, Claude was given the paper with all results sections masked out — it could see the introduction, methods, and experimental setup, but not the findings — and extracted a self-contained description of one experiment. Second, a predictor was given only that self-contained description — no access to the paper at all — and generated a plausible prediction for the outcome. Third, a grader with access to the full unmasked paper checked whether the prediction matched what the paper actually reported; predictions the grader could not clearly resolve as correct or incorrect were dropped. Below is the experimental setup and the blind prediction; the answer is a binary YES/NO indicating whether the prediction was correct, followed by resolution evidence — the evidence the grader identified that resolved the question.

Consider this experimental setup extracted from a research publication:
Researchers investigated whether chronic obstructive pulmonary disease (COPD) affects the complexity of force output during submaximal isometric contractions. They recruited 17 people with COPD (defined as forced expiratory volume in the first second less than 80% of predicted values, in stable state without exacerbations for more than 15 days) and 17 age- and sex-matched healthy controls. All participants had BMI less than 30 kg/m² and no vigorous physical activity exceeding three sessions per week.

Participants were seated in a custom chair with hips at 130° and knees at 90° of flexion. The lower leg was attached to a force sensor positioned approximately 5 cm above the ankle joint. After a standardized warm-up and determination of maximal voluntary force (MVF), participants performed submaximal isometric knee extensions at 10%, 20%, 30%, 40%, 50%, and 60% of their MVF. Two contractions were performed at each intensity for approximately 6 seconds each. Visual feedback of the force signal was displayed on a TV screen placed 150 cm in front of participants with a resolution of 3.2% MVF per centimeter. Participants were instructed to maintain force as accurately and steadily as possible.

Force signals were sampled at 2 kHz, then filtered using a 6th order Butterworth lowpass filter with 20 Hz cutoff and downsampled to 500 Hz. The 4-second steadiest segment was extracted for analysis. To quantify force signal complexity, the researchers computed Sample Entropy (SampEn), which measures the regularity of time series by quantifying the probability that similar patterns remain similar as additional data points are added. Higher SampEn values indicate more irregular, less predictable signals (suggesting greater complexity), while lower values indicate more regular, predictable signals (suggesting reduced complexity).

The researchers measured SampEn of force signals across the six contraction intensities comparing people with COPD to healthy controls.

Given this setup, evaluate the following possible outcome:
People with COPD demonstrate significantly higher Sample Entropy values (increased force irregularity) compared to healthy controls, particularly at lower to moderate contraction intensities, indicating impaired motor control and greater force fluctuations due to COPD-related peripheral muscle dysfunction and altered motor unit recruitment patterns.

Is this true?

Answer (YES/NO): NO